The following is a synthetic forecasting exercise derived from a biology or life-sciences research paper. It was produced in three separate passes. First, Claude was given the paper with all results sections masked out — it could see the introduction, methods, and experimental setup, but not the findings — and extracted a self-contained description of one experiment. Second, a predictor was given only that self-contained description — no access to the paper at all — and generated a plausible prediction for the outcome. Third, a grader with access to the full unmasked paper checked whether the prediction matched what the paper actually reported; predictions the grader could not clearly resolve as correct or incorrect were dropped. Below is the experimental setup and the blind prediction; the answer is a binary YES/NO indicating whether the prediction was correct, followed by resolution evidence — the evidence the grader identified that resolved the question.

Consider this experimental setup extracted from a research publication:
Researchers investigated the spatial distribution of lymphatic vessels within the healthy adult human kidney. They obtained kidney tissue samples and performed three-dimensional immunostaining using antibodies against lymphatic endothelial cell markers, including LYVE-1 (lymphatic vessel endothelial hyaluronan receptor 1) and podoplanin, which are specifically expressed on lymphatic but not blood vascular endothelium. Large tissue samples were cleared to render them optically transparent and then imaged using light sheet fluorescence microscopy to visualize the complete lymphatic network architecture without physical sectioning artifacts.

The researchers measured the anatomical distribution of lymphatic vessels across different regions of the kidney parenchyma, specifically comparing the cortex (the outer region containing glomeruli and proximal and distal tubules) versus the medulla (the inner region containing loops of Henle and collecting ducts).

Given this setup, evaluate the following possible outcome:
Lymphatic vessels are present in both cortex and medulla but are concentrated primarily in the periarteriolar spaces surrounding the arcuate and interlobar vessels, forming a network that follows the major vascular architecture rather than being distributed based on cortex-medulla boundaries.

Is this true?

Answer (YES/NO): NO